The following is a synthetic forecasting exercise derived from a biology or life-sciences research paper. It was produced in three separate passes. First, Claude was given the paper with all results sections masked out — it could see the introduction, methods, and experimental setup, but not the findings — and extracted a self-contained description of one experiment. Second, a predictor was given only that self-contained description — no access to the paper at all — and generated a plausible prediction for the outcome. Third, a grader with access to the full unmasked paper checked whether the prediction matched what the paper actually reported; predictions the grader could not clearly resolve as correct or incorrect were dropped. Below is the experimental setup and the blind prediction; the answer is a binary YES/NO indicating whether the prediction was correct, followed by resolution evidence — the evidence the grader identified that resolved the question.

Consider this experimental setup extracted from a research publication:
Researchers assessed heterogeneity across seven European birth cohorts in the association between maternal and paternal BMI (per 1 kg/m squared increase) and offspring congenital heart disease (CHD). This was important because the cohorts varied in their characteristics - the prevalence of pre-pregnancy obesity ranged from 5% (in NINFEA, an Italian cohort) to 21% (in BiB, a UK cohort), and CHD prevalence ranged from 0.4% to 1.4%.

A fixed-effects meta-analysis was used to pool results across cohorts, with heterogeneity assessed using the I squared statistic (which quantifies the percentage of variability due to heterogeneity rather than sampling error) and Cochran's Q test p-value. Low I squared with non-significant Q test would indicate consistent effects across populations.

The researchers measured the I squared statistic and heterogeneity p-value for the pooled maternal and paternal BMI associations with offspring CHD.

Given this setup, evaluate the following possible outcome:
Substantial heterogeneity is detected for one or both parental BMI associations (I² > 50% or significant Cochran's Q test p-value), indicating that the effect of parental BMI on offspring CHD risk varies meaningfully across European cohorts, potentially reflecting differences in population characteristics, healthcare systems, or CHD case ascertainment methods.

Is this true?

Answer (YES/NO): NO